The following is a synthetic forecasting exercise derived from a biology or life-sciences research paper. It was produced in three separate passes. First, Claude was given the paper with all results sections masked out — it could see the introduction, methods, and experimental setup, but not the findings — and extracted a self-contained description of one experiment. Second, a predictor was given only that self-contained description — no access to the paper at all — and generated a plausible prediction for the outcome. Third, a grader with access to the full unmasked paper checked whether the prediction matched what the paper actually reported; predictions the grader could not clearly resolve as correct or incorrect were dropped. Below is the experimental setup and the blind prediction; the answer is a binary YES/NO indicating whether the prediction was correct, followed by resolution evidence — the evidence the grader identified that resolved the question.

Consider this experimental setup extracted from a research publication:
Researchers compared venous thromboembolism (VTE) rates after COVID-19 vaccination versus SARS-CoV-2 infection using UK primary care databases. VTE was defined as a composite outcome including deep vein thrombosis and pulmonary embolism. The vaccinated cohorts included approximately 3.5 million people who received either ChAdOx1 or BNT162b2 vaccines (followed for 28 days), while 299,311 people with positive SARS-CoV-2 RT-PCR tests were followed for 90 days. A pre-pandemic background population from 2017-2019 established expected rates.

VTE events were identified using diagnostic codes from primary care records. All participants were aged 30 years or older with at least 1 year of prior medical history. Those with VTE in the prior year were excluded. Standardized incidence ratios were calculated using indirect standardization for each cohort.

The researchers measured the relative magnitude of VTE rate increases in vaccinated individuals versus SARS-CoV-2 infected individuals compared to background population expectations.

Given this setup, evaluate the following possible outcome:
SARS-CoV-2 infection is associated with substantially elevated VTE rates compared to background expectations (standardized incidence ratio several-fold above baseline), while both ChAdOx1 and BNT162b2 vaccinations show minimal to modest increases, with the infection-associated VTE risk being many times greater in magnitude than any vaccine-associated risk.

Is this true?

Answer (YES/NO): YES